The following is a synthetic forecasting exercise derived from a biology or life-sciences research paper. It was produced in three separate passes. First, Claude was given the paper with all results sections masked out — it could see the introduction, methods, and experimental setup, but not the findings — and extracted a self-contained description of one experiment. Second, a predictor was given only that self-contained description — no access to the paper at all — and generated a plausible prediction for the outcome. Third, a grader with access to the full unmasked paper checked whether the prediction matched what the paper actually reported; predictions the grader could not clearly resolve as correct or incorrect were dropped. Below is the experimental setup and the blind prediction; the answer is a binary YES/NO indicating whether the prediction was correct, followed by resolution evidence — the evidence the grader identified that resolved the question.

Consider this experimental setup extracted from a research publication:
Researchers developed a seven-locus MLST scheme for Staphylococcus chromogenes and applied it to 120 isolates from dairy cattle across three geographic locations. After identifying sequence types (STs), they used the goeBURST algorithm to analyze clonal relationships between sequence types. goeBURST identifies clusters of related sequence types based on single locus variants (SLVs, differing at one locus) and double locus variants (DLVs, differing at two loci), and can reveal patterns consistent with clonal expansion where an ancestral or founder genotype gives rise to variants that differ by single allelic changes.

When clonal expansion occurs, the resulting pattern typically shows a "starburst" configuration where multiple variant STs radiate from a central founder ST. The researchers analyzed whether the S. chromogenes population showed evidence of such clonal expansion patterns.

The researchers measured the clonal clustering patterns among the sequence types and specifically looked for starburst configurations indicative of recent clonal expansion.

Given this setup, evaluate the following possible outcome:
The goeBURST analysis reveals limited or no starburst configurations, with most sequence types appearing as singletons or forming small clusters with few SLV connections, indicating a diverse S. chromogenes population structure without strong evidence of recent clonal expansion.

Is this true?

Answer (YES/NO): NO